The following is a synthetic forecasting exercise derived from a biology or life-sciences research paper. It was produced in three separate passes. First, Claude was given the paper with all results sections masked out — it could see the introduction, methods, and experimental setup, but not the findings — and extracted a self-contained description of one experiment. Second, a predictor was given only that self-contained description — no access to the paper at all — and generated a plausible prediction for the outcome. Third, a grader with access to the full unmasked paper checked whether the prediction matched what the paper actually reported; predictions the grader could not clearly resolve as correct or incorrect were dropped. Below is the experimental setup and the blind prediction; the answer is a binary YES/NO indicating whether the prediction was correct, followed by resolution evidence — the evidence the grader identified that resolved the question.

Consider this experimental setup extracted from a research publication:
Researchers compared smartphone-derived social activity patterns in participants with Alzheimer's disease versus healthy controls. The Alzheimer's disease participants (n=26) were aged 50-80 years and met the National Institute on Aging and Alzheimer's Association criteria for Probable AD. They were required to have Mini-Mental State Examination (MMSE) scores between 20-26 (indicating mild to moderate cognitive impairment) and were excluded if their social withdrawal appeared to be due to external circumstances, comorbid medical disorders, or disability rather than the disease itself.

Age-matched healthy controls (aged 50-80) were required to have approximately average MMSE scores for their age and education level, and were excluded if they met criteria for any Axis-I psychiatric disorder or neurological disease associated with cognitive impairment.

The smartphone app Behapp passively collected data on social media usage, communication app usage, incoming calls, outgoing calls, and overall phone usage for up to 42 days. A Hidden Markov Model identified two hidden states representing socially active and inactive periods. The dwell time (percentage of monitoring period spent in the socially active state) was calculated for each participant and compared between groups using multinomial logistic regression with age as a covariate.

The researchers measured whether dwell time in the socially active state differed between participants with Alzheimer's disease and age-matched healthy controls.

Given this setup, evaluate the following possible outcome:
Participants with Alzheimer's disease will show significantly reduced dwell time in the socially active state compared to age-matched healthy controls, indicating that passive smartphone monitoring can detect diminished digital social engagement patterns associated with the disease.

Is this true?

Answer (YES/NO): YES